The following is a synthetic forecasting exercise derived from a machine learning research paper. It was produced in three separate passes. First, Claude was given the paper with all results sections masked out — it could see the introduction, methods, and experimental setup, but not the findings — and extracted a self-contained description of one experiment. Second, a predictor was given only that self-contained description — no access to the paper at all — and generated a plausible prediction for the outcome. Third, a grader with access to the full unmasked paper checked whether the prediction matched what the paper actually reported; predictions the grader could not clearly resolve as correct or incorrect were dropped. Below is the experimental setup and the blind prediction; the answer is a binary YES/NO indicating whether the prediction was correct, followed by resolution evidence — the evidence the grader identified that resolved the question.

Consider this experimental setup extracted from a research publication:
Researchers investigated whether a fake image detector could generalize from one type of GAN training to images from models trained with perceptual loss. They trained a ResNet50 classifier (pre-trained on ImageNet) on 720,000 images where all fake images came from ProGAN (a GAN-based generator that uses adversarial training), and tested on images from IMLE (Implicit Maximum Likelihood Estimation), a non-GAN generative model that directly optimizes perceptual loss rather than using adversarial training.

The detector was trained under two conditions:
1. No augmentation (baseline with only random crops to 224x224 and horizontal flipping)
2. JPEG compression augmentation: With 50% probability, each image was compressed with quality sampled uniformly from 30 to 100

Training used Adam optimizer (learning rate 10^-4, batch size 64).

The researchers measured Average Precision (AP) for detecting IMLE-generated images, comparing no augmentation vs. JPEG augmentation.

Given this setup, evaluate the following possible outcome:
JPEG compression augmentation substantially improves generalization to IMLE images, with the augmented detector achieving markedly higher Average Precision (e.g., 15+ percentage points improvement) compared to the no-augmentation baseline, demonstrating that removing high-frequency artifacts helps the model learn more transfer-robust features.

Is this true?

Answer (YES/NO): NO